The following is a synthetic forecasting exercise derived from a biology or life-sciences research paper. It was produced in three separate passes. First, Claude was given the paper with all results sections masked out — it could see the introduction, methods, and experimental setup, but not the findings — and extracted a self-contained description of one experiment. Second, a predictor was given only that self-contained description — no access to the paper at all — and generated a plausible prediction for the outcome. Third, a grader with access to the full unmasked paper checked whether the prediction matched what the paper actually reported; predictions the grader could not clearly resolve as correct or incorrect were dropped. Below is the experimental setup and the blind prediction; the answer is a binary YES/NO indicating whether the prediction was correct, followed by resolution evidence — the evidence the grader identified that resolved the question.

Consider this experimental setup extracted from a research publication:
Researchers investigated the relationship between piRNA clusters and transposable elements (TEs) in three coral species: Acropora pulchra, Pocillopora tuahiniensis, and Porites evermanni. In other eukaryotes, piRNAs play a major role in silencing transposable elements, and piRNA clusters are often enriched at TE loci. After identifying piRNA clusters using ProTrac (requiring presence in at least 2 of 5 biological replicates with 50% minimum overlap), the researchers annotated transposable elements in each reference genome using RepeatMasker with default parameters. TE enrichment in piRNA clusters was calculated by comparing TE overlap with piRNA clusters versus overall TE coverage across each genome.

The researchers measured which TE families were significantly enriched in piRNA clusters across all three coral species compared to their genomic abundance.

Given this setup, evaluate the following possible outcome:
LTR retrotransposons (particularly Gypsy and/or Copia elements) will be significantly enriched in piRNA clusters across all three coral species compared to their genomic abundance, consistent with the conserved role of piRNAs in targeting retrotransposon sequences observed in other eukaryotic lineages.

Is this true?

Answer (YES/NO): YES